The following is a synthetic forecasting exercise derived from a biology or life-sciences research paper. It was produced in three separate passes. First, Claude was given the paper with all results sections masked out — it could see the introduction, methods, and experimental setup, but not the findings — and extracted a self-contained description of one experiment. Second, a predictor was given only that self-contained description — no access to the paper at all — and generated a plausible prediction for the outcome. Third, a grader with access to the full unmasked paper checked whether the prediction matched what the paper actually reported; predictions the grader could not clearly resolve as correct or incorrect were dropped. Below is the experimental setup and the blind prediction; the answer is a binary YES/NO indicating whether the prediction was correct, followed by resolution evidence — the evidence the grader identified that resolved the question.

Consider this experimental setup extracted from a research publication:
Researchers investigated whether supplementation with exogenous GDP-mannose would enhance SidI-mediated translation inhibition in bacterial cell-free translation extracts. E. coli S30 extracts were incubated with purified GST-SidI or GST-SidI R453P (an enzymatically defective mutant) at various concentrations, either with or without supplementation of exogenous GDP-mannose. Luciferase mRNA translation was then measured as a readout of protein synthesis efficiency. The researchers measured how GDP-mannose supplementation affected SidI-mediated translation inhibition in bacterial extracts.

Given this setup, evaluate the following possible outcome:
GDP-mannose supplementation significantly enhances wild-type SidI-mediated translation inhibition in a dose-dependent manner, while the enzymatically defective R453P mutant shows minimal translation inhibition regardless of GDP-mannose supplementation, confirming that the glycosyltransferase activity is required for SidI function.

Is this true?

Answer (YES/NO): NO